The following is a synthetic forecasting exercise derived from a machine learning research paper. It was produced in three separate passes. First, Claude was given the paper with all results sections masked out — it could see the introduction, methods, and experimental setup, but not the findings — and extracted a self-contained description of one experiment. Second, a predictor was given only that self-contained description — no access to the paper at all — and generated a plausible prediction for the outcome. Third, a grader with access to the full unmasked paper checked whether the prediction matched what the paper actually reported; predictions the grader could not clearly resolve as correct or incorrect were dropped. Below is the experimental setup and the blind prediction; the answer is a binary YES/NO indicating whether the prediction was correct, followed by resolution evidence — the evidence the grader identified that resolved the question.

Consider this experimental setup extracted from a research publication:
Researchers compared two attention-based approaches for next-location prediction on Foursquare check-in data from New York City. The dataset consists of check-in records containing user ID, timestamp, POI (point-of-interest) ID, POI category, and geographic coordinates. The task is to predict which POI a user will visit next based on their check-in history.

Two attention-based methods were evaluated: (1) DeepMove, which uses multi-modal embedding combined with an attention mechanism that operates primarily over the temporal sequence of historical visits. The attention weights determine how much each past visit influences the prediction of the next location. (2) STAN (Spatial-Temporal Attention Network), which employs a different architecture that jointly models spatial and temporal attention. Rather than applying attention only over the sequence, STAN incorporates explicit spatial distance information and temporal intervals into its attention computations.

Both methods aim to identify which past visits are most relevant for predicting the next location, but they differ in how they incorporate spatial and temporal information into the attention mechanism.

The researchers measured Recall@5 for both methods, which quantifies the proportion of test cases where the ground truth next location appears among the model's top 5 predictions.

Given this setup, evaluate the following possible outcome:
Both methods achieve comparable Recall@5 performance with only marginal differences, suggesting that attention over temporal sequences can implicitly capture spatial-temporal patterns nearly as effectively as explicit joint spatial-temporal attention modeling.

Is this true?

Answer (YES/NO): NO